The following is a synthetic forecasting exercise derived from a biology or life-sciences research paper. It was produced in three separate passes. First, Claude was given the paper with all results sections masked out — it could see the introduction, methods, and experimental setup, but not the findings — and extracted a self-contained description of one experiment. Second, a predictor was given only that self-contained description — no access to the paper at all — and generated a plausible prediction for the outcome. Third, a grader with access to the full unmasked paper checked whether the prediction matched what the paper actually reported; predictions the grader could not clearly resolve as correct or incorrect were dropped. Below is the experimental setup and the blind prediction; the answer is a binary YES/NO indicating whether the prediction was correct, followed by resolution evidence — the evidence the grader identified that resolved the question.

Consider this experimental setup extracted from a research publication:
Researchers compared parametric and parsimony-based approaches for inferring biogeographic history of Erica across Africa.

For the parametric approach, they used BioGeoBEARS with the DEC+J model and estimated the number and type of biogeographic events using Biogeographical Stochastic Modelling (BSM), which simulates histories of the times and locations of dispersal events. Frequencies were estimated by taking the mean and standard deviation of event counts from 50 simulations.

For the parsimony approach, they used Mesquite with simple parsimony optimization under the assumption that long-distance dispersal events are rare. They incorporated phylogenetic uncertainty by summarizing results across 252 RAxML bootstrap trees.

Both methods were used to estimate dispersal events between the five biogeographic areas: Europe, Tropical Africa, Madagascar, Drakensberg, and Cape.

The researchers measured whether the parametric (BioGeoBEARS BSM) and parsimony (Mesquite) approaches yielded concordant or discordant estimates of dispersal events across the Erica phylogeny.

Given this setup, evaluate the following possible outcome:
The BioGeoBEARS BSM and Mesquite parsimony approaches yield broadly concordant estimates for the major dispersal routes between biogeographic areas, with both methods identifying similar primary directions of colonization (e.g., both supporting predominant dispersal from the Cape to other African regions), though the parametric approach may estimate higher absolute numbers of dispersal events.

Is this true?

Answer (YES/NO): NO